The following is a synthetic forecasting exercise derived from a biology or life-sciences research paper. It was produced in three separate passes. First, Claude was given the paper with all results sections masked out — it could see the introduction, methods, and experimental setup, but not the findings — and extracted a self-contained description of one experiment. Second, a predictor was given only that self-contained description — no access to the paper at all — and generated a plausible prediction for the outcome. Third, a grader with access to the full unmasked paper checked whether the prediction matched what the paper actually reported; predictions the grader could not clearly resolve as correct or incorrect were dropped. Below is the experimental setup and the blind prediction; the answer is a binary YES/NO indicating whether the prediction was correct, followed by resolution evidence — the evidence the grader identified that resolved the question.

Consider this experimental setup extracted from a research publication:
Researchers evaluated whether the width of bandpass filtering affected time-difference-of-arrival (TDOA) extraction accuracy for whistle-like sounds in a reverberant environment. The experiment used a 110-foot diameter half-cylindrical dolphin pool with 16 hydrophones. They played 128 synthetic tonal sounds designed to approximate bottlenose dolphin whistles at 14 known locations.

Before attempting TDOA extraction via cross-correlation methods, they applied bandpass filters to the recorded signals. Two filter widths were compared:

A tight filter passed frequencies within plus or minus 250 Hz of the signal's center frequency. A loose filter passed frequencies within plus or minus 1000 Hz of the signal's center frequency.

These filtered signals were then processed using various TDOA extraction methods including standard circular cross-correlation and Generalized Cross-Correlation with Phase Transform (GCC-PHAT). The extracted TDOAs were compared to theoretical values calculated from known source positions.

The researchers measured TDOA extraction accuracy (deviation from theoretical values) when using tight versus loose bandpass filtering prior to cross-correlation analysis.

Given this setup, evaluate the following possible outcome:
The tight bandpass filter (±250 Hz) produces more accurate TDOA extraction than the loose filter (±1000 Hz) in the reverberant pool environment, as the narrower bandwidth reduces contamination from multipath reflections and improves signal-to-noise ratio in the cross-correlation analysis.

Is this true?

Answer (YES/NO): NO